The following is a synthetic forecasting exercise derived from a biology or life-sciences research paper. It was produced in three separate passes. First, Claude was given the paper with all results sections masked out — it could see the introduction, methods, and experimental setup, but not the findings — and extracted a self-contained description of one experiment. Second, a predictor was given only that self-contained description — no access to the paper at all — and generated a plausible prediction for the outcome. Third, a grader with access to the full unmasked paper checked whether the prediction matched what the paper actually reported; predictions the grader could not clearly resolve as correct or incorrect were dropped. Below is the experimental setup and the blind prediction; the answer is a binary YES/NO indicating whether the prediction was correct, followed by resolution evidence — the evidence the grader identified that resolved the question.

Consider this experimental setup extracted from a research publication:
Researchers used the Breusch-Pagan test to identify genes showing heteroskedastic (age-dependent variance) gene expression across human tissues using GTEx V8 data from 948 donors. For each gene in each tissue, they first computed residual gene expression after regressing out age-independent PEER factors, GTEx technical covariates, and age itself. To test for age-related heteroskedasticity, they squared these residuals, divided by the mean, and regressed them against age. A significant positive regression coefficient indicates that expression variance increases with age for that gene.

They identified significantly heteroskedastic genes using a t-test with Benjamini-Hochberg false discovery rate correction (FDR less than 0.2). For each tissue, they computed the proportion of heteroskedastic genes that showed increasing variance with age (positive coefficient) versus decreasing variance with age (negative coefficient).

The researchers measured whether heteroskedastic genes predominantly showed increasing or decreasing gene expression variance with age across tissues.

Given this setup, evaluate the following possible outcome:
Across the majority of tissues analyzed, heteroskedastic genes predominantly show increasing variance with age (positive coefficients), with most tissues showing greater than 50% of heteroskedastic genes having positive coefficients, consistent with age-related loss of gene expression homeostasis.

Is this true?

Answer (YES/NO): NO